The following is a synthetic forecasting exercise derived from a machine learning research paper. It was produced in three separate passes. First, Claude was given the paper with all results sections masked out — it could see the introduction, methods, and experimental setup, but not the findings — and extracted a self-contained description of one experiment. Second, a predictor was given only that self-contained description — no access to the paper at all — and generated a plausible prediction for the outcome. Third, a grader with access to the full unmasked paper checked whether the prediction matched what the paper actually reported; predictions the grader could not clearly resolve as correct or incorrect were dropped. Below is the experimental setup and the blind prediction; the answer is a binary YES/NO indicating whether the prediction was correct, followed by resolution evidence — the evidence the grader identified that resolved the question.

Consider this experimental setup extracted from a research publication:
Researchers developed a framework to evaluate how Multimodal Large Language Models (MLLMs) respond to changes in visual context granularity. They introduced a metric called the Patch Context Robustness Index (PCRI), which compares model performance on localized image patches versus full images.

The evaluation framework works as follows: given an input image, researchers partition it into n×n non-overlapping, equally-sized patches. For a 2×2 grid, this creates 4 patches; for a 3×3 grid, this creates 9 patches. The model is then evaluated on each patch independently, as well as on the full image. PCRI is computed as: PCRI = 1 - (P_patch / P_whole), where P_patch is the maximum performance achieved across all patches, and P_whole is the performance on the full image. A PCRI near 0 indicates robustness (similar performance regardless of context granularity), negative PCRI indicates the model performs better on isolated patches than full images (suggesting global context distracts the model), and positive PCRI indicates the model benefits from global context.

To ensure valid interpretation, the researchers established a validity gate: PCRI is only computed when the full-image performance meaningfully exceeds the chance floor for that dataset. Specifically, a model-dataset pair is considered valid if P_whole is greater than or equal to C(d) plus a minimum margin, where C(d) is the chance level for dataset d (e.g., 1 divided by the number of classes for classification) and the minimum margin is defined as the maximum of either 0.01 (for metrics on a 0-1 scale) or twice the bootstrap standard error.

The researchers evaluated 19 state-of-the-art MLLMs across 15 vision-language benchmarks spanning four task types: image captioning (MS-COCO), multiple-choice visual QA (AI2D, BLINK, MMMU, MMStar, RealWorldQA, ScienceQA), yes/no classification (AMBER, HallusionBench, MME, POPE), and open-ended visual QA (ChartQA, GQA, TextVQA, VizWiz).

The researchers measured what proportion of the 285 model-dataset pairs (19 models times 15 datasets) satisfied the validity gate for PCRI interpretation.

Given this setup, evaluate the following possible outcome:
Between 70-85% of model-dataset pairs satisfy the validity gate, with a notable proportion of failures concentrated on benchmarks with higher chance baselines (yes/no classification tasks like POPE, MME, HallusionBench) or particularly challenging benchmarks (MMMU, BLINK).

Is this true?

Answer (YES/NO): NO